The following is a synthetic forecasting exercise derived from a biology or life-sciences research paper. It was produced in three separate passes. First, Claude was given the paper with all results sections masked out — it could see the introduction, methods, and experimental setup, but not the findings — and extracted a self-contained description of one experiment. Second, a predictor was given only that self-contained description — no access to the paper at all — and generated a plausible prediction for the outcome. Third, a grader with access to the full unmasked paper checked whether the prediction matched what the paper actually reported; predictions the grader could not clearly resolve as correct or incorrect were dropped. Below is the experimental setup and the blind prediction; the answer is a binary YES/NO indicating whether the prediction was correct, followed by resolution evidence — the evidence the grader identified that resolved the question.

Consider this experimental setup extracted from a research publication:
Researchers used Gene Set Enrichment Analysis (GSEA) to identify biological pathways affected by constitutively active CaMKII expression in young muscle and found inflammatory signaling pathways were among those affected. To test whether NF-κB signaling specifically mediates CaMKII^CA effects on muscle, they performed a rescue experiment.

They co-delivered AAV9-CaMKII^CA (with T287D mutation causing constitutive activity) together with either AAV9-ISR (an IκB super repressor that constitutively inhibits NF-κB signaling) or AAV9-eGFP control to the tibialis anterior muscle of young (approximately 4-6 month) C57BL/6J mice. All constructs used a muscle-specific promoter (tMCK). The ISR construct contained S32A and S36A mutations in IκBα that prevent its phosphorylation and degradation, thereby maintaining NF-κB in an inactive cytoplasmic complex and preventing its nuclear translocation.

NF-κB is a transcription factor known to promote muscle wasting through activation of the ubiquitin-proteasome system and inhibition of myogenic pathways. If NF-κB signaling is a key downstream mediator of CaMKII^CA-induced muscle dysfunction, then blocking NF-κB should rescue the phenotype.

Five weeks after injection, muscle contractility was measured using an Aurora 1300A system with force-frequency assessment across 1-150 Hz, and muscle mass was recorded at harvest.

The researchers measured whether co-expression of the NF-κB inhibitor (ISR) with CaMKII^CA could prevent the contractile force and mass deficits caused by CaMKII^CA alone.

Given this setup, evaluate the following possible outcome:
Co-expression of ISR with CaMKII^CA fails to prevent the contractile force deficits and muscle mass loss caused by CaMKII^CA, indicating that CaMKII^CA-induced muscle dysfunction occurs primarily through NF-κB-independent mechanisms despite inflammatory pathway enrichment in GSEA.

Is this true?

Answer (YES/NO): YES